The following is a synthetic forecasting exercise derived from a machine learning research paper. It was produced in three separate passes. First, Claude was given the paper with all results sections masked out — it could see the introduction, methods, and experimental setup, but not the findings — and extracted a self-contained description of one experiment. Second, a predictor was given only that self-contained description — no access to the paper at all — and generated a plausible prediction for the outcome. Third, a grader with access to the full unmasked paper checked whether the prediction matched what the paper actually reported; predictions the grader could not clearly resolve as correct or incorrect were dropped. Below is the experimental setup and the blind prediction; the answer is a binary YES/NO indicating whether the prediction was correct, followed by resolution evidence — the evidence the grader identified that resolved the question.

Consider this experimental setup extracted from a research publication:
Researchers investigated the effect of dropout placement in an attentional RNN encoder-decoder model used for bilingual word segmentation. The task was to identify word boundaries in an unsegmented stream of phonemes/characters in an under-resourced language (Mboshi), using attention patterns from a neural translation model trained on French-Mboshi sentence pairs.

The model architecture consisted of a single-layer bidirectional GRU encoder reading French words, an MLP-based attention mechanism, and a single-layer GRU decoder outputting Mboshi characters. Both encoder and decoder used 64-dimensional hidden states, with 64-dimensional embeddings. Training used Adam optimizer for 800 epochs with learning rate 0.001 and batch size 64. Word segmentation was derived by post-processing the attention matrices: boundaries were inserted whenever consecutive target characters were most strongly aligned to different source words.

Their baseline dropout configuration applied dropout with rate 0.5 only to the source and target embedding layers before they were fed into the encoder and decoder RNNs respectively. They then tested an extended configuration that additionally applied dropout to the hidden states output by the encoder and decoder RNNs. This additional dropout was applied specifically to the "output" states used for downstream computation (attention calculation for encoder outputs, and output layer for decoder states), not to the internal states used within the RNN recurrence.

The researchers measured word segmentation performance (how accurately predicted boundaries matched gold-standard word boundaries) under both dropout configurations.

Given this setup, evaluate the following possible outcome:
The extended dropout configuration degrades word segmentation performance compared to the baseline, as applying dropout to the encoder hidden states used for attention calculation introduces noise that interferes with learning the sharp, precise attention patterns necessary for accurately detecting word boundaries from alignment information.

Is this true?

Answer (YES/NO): YES